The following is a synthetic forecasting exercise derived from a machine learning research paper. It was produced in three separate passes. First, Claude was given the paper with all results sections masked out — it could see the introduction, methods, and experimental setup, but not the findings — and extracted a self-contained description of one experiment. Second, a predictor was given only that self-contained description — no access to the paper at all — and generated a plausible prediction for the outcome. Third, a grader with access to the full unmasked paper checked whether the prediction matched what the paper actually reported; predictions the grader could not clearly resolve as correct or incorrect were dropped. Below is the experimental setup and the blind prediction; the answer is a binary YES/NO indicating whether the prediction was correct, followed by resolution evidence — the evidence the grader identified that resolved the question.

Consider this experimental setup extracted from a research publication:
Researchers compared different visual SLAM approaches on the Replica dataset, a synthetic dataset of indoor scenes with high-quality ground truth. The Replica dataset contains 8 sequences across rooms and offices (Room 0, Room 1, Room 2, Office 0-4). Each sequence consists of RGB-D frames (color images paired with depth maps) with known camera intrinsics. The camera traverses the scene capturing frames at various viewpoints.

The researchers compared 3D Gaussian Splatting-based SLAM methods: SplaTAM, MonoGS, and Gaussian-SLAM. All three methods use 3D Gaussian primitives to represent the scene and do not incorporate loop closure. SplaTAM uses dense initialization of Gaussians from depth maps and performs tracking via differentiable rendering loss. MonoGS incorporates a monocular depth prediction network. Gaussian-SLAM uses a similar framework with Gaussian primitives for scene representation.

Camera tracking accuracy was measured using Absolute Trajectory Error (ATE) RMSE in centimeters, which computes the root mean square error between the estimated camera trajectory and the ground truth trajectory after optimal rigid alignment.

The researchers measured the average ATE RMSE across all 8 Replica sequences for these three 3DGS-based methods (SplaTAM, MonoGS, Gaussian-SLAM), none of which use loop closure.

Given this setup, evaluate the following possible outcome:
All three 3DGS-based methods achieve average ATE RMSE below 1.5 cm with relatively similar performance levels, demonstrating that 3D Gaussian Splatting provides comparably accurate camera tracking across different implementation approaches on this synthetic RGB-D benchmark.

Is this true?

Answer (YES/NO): YES